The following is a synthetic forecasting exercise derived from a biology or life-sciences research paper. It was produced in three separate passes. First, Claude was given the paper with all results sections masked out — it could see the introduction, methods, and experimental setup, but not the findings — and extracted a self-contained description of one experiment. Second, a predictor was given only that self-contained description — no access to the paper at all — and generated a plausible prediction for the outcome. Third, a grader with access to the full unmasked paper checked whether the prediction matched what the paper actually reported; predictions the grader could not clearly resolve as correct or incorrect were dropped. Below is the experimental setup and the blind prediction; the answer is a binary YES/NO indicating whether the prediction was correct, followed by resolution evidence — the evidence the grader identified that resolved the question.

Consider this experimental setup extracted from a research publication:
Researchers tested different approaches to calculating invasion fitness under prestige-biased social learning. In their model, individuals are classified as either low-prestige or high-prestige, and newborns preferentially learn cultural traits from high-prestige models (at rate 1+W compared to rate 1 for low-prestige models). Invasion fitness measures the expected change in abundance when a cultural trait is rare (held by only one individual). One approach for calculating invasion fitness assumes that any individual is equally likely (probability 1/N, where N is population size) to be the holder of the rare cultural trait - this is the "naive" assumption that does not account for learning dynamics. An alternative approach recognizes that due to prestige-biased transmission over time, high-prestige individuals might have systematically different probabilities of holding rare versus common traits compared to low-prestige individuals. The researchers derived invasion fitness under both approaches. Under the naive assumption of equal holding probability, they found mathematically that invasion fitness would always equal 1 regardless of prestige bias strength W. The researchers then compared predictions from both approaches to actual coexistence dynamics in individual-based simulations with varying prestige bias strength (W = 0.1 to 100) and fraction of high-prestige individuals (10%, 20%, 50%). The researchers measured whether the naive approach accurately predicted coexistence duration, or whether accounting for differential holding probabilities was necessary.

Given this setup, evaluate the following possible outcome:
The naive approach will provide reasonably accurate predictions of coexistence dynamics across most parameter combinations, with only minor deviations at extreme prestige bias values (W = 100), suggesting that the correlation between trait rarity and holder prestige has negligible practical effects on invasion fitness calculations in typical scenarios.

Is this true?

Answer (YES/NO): NO